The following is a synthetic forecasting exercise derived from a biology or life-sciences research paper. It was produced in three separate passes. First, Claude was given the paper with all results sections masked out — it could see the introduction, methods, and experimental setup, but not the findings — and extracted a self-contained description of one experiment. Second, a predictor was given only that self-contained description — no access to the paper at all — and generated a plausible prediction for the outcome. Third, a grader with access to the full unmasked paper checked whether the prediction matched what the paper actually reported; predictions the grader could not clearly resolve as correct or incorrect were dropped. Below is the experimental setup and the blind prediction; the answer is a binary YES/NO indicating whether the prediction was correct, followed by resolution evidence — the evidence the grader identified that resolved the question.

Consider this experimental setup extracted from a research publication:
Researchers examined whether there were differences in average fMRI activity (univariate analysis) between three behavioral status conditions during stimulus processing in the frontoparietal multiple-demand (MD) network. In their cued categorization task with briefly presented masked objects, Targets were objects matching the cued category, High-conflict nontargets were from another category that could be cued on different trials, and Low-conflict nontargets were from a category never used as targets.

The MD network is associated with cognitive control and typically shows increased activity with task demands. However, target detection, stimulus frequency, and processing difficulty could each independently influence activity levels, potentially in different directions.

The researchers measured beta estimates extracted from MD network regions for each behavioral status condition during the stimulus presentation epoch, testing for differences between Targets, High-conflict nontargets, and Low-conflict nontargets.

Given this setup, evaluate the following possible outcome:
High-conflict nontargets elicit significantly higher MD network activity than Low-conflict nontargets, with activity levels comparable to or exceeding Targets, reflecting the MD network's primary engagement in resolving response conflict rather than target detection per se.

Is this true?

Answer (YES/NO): NO